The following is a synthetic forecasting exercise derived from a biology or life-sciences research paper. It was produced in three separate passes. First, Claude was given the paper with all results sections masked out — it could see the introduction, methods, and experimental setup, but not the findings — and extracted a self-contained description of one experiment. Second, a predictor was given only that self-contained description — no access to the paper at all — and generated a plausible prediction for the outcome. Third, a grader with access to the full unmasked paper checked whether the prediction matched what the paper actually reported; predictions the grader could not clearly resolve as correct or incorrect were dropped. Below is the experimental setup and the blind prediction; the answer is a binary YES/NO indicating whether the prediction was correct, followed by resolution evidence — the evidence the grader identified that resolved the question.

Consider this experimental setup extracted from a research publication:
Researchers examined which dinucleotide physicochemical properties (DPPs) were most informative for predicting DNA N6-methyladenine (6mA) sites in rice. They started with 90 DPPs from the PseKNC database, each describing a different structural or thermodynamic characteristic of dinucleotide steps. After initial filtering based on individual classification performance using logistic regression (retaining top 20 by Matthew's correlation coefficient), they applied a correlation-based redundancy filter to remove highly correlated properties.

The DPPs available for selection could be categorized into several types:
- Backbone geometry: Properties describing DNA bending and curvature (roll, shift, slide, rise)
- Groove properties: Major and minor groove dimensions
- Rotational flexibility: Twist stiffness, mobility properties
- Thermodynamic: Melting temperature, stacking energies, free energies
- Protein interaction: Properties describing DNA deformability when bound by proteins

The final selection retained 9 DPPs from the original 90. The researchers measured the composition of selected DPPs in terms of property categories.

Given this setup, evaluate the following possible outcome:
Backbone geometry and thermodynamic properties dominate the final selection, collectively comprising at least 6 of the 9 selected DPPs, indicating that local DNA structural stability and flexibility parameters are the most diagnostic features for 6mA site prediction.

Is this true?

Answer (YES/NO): NO